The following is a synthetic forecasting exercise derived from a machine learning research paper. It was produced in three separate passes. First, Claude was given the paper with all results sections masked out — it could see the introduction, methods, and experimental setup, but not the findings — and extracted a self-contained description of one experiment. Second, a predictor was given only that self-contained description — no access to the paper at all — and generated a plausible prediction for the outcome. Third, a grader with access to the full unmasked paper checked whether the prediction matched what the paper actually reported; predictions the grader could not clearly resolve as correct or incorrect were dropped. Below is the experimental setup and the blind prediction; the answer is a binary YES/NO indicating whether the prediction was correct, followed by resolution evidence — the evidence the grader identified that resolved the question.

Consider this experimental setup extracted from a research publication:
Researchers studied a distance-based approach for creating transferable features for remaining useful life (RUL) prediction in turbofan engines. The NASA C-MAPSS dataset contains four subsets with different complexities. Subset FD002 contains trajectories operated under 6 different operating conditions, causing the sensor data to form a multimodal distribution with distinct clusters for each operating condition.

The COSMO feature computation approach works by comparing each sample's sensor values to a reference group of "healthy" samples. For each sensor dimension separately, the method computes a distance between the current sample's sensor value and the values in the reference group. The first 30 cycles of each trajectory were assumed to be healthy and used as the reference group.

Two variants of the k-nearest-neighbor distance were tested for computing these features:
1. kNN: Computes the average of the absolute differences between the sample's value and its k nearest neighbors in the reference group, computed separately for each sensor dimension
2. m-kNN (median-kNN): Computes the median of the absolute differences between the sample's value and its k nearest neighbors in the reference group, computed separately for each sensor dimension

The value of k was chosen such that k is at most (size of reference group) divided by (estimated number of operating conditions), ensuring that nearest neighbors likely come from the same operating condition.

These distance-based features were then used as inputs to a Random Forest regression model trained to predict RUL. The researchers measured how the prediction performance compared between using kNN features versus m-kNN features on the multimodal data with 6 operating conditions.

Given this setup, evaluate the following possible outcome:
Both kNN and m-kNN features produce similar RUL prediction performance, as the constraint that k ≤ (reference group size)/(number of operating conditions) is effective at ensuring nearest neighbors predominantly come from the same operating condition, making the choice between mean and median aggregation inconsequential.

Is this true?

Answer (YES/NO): YES